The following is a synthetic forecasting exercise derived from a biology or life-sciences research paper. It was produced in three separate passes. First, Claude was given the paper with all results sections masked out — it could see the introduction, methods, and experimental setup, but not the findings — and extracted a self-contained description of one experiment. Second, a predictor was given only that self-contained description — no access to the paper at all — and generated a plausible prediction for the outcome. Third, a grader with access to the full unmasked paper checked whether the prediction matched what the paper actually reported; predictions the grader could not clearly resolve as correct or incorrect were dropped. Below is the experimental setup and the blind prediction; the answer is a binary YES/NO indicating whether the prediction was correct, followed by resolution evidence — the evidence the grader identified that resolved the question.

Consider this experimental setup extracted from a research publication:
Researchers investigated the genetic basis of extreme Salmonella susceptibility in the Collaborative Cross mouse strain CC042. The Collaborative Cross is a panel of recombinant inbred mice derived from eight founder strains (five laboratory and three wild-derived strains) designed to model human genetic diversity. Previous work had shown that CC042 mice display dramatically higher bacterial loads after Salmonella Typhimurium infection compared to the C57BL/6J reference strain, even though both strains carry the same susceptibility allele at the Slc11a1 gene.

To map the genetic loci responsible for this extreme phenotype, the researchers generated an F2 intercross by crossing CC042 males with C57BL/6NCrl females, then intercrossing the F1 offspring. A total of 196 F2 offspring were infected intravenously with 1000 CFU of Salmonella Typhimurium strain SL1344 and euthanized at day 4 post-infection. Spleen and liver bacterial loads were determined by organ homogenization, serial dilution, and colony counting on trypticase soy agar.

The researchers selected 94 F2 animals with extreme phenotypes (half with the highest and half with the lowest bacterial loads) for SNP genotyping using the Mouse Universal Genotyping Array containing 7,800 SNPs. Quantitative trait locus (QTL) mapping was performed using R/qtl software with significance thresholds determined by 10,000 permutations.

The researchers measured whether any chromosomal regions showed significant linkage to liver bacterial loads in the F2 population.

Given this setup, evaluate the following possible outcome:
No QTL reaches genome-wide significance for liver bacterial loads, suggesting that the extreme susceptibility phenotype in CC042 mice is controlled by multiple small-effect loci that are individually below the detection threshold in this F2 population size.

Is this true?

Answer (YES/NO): NO